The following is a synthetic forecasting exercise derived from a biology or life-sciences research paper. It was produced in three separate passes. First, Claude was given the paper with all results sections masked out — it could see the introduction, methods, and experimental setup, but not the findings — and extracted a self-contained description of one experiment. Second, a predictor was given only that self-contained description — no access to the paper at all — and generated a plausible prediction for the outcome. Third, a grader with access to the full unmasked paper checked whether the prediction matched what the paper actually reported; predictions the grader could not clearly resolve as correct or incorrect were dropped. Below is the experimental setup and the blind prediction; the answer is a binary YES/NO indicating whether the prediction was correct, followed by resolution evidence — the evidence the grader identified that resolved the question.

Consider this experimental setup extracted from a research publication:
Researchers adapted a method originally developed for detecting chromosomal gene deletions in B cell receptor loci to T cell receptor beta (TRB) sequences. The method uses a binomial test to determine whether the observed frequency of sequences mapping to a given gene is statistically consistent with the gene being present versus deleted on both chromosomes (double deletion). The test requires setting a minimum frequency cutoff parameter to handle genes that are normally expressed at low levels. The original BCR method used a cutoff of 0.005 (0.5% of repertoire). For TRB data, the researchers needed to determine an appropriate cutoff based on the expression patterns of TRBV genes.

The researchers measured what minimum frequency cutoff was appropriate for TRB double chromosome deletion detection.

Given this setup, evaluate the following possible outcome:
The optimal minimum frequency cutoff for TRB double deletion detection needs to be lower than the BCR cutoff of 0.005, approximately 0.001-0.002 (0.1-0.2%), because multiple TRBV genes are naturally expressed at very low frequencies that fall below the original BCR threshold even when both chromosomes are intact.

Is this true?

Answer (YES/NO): NO